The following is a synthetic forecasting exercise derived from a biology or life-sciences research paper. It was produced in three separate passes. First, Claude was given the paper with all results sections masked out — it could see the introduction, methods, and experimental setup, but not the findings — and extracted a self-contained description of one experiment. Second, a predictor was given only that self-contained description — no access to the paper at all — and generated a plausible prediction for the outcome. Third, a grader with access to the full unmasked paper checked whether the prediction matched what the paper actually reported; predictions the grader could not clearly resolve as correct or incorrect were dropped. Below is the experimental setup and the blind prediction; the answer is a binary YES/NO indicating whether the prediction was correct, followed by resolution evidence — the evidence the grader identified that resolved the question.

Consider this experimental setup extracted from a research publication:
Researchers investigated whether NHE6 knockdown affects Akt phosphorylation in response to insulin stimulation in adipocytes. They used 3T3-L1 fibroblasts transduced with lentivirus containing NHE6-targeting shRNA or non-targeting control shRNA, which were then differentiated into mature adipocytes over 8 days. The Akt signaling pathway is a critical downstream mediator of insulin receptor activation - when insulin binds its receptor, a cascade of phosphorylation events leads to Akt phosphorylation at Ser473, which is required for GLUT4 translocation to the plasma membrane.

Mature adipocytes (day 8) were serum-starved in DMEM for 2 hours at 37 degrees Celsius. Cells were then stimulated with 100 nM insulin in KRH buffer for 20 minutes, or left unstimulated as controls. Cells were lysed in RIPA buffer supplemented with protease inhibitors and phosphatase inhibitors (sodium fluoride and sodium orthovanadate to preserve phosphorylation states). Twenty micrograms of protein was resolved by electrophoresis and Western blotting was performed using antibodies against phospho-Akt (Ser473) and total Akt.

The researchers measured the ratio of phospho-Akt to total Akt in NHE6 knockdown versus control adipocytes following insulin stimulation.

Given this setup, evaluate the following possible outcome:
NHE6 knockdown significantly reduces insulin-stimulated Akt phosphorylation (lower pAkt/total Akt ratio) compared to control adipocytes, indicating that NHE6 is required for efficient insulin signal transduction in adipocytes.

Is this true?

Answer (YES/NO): YES